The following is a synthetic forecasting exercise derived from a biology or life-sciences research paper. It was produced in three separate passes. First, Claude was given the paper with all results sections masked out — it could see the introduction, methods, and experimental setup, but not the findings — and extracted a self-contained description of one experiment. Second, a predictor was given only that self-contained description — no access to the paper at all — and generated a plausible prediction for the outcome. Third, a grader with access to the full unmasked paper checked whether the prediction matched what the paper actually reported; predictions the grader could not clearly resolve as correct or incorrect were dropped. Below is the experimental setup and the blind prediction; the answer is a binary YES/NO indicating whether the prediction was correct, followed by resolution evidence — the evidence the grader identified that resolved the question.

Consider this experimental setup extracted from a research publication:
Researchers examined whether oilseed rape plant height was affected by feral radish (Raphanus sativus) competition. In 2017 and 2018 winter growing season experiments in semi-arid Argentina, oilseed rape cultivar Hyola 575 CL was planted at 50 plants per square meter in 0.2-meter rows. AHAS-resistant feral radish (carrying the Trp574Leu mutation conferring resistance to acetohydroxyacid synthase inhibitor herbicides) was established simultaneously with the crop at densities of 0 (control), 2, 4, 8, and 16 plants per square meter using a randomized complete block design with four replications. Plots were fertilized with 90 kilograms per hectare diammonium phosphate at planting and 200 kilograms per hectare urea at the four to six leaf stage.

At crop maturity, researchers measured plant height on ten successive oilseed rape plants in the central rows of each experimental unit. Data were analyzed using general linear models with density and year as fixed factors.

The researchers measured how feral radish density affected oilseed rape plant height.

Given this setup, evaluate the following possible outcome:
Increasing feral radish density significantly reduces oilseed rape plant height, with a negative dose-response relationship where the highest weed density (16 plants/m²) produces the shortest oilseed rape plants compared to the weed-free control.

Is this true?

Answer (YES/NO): YES